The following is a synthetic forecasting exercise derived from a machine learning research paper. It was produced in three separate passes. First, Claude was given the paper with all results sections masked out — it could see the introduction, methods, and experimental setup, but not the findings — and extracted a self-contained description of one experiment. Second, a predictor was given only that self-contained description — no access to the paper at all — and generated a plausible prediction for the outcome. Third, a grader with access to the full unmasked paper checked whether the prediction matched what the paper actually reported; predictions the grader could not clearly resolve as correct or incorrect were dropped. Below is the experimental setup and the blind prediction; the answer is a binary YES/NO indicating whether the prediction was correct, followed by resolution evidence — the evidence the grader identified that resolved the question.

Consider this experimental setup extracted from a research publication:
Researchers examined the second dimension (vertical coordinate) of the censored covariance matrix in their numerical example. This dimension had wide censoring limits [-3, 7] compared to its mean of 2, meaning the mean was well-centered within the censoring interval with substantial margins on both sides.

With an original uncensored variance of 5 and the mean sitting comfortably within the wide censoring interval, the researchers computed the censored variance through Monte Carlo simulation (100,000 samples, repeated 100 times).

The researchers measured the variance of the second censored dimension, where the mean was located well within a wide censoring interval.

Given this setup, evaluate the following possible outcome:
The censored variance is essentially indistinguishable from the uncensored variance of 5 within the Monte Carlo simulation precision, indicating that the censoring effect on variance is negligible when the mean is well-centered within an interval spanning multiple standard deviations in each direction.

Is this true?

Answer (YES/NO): NO